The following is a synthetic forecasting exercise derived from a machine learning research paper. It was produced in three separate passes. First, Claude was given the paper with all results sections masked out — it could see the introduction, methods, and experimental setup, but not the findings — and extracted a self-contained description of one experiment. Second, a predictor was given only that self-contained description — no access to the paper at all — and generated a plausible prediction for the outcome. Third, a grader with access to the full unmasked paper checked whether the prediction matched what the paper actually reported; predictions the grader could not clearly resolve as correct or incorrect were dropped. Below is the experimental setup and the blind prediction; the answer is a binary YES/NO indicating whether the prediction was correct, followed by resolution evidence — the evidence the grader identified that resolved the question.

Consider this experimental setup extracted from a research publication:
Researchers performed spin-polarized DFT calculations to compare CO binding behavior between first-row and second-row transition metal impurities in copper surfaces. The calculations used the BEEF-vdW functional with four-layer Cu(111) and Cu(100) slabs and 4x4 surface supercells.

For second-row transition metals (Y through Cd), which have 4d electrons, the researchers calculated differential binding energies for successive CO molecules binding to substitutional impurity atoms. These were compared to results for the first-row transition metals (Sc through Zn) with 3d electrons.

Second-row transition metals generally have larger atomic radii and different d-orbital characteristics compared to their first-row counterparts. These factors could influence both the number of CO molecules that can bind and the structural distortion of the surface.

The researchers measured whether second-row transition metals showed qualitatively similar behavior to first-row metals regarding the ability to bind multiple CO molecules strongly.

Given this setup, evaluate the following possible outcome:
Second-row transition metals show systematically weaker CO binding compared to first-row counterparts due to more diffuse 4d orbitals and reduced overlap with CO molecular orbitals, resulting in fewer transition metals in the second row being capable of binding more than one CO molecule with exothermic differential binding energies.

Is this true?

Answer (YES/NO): NO